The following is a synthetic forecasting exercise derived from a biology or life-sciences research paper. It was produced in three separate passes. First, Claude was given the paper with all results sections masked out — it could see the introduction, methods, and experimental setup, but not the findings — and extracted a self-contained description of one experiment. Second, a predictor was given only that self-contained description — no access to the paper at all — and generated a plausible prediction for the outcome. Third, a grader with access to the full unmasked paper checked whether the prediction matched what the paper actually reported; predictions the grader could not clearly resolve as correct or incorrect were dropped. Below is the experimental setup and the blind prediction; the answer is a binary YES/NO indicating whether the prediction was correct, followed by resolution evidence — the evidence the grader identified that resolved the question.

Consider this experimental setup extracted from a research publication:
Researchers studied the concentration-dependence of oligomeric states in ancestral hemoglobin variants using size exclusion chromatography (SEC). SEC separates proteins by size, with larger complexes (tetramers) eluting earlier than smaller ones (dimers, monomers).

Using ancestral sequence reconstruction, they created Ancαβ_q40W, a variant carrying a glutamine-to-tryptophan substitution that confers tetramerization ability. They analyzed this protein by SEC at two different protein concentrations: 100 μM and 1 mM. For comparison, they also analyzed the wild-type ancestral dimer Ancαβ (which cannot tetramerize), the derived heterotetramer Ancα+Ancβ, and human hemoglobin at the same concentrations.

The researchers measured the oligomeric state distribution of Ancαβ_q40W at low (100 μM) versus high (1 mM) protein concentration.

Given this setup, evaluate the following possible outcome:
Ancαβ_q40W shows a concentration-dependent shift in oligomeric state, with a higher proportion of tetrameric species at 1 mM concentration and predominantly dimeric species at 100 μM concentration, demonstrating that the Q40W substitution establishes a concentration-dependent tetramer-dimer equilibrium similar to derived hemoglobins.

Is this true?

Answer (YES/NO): NO